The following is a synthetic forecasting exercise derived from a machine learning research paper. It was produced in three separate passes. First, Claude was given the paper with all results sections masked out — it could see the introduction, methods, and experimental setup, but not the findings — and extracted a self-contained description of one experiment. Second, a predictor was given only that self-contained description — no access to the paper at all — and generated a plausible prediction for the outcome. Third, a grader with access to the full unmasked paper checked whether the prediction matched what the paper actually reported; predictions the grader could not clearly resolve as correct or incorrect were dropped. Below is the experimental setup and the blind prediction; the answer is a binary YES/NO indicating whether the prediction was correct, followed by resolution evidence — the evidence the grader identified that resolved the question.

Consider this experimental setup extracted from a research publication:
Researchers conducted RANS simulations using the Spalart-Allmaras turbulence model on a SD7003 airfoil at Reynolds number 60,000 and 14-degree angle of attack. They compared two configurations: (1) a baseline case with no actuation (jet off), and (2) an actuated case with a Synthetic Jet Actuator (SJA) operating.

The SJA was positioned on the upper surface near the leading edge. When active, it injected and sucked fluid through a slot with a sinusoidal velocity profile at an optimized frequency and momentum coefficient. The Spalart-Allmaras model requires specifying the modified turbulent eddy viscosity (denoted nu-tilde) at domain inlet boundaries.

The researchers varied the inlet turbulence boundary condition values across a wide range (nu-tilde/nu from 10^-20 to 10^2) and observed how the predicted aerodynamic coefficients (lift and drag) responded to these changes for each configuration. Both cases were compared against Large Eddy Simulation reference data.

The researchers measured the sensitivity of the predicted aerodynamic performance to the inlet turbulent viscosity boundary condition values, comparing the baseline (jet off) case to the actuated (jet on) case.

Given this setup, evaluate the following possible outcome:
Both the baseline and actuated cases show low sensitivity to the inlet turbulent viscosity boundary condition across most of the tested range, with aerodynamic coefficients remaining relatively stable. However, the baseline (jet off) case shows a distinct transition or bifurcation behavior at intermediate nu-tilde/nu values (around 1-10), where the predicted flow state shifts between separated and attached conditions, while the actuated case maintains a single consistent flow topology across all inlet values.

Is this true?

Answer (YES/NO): NO